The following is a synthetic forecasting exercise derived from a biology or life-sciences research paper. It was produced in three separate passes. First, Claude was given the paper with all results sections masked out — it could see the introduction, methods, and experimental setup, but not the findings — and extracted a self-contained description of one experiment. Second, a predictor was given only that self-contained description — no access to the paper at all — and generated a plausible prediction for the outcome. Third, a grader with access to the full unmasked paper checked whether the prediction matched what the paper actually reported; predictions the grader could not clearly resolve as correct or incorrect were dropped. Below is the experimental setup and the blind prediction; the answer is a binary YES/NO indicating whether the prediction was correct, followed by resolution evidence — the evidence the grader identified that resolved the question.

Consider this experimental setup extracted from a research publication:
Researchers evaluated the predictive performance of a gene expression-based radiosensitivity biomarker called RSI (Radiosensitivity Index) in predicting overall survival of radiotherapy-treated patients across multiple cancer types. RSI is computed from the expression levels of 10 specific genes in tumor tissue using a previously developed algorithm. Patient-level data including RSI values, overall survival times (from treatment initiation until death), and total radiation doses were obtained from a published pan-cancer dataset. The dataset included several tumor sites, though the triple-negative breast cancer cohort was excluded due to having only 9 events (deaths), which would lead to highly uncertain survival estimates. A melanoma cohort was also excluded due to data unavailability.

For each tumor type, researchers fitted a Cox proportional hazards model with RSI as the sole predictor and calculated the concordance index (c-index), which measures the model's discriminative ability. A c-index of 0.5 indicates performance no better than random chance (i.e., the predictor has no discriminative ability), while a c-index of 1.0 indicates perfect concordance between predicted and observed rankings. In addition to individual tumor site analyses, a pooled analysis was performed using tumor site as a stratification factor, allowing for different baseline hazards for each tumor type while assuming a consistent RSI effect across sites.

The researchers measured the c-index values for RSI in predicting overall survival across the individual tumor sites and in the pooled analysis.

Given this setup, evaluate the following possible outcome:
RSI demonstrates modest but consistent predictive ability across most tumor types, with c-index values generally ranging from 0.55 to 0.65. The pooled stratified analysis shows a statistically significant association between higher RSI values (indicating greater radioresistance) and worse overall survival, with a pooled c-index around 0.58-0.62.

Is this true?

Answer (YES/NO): NO